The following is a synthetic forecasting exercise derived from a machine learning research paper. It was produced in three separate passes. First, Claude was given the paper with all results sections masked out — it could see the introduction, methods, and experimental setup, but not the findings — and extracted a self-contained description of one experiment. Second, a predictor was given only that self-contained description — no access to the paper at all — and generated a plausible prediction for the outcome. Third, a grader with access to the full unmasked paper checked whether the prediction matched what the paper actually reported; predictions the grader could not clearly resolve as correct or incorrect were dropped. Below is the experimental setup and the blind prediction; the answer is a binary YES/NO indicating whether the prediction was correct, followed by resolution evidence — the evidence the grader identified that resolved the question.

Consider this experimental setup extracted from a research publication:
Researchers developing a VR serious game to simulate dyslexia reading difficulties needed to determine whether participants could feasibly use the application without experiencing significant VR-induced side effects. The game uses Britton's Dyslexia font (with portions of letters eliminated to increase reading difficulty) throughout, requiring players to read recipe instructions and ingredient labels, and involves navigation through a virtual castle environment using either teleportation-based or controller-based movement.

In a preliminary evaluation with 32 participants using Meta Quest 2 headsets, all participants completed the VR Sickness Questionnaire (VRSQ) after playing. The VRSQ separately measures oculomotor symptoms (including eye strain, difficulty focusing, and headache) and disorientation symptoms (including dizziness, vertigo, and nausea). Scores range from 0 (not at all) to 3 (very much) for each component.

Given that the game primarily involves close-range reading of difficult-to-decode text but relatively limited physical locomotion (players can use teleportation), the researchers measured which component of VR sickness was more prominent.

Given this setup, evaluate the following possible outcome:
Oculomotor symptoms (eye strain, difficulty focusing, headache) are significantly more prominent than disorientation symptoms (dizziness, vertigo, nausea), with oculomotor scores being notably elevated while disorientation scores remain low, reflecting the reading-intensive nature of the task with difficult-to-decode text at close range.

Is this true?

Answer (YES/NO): NO